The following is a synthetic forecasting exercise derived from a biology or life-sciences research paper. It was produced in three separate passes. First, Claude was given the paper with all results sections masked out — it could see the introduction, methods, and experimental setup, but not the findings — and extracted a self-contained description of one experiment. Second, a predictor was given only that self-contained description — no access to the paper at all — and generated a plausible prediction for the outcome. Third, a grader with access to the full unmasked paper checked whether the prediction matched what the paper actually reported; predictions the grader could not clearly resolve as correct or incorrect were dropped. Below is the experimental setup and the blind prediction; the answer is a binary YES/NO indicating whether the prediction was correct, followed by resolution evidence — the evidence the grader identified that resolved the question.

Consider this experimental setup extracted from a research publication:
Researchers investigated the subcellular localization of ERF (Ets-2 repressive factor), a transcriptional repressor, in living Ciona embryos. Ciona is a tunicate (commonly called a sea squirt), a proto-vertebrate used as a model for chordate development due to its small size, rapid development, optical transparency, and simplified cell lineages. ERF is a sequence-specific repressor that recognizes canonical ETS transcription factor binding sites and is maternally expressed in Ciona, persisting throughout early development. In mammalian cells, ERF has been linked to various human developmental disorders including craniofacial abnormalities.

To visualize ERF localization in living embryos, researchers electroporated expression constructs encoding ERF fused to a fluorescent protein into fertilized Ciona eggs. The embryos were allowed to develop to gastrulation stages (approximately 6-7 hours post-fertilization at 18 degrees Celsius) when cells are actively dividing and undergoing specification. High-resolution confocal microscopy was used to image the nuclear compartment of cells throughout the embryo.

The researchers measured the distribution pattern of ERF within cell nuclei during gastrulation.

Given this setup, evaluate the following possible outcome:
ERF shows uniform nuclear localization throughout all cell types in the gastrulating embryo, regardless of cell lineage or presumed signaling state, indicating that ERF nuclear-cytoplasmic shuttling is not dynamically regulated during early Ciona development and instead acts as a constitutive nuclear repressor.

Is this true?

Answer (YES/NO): NO